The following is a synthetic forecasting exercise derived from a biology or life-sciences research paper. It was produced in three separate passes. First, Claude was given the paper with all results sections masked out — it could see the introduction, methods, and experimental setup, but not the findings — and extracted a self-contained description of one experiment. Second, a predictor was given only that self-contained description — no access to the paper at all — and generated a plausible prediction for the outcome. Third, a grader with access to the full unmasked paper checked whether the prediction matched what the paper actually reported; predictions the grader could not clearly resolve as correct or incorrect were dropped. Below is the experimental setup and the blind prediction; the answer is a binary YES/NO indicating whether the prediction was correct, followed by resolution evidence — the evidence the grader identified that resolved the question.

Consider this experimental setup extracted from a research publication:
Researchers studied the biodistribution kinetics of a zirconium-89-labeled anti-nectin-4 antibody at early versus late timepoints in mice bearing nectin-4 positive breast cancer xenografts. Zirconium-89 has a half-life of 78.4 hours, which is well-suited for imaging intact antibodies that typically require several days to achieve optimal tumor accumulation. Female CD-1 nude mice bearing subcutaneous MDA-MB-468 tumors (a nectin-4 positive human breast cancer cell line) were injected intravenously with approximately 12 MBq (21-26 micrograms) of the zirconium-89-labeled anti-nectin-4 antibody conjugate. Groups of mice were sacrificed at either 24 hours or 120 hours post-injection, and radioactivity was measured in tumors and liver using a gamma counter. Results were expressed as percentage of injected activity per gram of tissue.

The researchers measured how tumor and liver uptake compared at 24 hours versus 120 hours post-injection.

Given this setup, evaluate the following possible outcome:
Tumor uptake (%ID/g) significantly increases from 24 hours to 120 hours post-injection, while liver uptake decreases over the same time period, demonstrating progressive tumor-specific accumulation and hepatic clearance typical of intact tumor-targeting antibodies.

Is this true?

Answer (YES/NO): NO